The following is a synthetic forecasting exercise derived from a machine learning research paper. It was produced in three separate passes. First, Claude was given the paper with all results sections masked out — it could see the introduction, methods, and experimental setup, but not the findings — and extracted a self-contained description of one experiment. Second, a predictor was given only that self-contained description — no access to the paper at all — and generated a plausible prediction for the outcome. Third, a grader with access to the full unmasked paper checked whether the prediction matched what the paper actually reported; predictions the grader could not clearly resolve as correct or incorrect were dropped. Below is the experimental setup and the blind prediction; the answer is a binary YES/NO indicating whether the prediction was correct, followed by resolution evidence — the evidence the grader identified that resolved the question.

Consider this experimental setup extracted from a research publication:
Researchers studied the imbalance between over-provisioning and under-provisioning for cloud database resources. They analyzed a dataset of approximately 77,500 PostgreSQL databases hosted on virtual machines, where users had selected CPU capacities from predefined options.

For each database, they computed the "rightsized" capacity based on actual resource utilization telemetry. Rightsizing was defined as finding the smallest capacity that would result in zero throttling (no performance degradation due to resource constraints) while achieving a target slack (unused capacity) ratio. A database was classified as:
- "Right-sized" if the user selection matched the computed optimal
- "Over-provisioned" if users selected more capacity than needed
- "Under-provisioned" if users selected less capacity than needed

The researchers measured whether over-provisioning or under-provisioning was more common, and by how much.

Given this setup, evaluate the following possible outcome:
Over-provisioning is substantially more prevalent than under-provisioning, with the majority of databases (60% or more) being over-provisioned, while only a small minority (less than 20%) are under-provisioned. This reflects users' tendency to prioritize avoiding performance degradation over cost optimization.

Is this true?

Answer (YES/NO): NO